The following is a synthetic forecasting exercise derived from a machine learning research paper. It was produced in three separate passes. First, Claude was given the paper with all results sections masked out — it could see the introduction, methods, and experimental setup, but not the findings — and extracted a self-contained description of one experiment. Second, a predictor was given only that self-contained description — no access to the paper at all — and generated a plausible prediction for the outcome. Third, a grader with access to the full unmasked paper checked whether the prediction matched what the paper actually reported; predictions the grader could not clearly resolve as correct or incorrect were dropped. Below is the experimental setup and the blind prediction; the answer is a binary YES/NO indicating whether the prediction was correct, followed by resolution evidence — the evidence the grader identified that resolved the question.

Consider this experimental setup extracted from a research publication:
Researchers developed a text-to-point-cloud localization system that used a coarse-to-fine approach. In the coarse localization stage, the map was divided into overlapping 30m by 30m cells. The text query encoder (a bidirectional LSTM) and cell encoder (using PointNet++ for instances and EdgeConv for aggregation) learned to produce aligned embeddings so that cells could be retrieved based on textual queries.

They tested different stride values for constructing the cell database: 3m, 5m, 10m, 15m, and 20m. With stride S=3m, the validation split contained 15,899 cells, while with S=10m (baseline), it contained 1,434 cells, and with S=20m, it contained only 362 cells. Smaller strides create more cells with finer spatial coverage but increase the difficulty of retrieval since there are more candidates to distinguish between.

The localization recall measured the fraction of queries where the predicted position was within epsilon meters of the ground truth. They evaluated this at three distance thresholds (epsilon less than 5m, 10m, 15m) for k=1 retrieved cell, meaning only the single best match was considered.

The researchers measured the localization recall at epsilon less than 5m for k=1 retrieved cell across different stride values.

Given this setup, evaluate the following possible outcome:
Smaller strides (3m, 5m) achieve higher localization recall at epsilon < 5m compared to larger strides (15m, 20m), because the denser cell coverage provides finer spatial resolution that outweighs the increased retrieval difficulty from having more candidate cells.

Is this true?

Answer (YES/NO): YES